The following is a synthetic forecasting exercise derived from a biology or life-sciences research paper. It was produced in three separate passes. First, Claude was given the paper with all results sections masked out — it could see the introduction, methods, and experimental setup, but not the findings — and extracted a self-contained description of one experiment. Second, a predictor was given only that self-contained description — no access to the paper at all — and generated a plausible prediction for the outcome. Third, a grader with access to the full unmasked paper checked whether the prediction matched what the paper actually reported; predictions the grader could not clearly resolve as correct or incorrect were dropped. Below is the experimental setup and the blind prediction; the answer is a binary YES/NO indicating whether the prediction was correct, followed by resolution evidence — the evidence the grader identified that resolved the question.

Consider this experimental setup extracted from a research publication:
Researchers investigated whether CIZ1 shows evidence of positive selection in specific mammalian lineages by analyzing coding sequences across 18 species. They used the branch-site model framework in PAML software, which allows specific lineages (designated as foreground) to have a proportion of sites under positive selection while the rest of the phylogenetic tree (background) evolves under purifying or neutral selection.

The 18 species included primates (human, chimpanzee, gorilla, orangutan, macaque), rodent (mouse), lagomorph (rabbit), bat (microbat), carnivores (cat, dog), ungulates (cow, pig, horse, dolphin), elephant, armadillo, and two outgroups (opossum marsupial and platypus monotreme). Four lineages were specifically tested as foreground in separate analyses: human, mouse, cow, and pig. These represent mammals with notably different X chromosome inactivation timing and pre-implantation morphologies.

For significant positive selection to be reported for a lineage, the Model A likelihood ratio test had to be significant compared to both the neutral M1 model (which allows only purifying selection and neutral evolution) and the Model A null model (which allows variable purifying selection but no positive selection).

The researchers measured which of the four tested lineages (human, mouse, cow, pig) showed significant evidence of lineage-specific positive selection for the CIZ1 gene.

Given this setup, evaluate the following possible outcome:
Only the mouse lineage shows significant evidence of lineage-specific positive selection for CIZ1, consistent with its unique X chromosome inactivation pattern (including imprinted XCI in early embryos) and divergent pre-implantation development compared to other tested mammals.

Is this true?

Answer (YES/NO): YES